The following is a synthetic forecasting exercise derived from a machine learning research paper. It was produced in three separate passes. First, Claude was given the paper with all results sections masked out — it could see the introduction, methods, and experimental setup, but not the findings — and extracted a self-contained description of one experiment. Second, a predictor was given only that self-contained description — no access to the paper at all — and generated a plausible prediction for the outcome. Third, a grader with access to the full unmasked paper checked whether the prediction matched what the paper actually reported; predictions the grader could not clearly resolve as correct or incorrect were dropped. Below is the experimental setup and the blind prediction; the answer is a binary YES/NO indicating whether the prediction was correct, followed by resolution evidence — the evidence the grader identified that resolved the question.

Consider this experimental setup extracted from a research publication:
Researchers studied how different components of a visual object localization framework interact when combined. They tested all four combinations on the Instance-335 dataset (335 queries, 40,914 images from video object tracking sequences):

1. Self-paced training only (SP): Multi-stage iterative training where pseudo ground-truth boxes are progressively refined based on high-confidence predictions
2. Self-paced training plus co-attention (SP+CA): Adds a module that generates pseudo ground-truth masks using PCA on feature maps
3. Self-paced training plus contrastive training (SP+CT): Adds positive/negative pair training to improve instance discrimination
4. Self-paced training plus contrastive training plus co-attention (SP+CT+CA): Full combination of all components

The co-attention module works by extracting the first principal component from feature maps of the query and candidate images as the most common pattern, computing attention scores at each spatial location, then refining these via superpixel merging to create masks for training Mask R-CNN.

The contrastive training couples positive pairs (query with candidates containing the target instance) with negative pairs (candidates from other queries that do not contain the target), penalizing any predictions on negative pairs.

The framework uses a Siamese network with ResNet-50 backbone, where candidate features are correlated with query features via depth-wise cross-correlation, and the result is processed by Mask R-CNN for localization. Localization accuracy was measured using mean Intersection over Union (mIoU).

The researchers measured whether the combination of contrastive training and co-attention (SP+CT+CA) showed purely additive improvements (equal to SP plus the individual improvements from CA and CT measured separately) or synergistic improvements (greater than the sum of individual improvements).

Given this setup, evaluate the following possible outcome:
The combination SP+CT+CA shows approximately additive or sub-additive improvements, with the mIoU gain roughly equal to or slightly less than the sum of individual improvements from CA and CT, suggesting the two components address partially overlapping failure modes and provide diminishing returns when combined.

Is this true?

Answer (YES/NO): NO